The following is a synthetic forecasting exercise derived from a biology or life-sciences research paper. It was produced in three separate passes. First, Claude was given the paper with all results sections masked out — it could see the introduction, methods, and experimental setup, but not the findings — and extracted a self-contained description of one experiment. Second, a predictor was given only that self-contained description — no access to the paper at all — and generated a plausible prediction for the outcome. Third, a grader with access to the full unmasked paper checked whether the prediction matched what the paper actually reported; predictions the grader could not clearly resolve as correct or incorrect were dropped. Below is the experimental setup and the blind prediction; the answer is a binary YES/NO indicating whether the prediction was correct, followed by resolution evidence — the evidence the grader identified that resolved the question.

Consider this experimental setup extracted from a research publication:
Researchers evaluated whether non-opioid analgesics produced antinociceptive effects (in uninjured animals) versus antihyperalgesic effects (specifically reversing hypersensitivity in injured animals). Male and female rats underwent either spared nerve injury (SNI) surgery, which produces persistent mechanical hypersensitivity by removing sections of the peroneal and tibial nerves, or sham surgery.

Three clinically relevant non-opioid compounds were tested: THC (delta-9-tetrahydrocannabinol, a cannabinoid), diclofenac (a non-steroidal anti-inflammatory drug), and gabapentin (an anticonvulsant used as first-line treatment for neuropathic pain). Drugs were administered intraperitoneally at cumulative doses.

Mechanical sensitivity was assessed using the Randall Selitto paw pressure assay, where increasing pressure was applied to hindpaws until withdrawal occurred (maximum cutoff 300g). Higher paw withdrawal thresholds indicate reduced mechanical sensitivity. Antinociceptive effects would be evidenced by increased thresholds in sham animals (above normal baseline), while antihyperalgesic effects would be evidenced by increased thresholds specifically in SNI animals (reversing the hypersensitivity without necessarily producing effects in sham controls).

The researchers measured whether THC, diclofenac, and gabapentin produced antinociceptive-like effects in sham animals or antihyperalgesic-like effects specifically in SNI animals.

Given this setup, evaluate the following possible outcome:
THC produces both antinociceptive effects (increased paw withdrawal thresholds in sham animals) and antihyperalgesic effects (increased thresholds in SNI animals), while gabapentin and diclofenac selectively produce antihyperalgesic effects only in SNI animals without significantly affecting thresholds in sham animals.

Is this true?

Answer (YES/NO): YES